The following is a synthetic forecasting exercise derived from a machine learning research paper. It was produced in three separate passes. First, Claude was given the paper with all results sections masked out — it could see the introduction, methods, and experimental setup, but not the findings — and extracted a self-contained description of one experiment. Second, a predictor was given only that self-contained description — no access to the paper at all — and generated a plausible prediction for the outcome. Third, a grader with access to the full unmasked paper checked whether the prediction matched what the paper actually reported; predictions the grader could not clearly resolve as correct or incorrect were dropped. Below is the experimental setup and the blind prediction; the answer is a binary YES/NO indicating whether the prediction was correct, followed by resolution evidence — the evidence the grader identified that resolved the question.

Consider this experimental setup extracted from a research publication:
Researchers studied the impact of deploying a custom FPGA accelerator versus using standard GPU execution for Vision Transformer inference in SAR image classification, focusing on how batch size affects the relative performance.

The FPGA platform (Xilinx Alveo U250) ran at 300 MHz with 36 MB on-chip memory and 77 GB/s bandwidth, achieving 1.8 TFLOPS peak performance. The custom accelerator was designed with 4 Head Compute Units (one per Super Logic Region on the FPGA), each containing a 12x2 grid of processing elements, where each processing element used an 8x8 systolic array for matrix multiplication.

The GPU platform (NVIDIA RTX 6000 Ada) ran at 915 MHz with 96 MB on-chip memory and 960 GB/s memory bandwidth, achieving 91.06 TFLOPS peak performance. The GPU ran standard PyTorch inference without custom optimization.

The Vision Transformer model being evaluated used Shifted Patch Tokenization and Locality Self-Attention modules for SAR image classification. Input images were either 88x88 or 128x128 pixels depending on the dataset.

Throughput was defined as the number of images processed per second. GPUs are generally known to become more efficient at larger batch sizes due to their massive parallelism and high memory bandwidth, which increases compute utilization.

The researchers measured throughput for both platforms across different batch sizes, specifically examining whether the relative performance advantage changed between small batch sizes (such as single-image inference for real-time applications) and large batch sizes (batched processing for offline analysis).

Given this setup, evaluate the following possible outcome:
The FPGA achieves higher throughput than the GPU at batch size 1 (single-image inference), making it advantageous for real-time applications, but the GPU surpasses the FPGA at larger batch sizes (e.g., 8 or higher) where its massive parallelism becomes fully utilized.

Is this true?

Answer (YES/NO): NO